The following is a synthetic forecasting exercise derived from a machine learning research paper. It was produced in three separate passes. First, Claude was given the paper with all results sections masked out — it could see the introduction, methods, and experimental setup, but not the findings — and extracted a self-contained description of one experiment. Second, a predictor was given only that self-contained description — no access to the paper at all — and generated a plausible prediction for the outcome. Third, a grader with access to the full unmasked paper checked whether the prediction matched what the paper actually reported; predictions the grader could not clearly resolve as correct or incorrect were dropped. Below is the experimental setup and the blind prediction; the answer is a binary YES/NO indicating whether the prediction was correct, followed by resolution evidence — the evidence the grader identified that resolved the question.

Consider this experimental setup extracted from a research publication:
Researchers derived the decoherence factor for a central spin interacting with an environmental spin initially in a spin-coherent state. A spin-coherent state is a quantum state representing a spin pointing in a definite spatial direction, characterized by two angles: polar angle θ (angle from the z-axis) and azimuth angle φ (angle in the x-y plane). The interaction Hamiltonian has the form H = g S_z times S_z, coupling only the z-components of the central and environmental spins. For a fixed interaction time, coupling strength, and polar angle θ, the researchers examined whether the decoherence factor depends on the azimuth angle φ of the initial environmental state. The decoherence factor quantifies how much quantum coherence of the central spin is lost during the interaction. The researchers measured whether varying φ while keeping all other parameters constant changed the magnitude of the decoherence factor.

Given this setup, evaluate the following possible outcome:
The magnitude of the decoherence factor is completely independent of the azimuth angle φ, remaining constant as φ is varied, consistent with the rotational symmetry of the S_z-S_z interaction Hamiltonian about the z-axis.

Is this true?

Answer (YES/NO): YES